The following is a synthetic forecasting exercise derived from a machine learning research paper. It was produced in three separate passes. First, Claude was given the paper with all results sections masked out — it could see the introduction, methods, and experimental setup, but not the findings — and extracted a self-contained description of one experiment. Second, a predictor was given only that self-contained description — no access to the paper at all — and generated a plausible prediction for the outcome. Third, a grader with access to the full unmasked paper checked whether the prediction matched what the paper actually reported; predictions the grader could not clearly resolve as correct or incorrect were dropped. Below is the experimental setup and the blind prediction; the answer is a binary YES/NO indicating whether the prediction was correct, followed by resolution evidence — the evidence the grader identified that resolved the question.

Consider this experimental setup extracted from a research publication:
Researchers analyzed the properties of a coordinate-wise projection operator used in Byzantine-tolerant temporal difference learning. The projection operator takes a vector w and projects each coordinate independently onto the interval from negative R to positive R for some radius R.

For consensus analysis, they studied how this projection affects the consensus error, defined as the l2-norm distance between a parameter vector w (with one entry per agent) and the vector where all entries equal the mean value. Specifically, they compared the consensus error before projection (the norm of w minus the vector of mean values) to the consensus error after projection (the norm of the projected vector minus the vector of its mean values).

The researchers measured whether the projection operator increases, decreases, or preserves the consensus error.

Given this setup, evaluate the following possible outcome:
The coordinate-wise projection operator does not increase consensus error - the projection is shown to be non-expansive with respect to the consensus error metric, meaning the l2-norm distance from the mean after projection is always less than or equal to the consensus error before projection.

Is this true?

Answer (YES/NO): YES